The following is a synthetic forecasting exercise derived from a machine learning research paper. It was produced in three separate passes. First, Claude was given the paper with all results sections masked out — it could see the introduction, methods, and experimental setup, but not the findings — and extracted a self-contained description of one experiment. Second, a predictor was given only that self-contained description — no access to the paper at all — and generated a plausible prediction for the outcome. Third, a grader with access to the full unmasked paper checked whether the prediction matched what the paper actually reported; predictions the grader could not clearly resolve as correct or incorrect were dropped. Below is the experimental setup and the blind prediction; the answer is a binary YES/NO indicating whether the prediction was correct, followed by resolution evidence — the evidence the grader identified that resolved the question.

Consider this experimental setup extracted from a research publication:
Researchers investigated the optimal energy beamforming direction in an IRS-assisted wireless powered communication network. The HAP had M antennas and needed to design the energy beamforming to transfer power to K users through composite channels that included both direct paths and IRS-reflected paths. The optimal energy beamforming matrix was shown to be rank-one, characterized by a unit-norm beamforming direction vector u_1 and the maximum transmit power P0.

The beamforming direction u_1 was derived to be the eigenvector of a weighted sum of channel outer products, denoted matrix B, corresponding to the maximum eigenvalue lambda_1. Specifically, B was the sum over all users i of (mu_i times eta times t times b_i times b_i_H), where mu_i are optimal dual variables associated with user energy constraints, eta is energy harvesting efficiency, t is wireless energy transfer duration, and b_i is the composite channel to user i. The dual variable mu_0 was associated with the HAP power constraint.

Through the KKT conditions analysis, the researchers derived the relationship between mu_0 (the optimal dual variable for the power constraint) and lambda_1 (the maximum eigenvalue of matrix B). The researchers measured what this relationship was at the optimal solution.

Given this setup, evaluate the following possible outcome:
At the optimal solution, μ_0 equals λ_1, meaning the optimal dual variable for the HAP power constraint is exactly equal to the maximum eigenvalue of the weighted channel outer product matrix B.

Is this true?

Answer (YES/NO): YES